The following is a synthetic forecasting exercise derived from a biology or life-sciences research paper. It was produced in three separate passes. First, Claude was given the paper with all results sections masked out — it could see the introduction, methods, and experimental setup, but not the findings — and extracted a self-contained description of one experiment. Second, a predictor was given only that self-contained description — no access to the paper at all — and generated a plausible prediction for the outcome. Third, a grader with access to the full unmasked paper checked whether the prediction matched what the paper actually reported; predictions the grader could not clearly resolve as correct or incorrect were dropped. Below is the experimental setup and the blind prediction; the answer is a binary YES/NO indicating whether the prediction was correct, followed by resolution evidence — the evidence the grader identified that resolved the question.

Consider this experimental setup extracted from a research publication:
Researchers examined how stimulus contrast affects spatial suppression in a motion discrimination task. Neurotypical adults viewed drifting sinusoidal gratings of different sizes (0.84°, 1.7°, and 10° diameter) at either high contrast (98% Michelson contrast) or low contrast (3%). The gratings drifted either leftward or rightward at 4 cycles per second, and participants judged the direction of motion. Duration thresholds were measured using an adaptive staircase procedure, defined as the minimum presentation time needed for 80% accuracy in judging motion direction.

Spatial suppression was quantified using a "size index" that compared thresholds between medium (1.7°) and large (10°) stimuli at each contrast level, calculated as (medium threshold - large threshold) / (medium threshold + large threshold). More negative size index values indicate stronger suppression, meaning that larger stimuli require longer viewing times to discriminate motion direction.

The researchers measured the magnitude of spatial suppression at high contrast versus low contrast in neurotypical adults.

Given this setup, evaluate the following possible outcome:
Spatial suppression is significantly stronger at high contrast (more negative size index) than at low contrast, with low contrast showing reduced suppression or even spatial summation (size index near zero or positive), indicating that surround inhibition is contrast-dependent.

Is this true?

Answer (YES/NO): NO